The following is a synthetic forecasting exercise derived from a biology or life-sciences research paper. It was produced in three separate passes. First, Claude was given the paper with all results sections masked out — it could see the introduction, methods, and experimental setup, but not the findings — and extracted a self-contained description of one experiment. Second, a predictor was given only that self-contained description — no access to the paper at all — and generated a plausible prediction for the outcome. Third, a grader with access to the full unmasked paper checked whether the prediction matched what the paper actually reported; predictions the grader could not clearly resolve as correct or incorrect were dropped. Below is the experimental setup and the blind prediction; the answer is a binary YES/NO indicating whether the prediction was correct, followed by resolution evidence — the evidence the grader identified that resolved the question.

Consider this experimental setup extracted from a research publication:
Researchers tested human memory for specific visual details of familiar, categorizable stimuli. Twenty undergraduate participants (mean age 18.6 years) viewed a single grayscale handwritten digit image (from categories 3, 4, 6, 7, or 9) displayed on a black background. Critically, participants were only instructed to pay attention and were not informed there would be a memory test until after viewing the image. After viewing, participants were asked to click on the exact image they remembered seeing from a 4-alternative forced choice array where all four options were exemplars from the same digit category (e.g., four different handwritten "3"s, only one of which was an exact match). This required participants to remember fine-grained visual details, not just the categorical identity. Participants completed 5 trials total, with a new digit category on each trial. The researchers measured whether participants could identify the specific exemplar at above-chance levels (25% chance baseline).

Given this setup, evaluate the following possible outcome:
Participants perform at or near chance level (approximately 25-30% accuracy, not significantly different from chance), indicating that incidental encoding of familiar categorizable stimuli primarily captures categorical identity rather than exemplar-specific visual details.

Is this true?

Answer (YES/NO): NO